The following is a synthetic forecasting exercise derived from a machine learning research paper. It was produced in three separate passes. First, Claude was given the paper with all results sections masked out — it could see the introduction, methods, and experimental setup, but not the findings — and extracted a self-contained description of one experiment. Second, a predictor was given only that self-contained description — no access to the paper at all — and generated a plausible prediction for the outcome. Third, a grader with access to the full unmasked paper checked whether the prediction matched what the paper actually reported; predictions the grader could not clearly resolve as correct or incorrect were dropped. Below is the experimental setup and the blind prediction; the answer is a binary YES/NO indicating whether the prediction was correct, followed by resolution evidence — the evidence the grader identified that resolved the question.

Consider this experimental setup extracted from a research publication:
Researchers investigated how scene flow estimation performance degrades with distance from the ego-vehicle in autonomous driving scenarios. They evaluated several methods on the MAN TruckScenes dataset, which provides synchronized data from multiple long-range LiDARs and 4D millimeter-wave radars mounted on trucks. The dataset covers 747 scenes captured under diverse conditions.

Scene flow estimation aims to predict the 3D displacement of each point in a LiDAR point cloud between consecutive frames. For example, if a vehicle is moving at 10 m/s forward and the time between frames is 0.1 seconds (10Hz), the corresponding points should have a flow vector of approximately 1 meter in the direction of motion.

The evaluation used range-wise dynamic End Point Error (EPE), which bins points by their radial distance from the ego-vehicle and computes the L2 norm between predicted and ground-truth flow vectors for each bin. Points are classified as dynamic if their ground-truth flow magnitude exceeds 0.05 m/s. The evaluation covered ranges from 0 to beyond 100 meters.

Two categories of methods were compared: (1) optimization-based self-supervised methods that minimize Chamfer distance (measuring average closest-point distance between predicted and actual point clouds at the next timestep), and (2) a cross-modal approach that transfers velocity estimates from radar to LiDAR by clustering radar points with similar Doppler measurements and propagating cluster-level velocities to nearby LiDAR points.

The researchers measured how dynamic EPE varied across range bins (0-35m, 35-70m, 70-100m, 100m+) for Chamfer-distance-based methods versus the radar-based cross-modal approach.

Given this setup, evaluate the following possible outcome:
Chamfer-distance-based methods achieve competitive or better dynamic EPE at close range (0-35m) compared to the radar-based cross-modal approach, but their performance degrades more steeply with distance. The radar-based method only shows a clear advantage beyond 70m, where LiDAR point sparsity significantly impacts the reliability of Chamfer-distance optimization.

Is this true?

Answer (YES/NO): NO